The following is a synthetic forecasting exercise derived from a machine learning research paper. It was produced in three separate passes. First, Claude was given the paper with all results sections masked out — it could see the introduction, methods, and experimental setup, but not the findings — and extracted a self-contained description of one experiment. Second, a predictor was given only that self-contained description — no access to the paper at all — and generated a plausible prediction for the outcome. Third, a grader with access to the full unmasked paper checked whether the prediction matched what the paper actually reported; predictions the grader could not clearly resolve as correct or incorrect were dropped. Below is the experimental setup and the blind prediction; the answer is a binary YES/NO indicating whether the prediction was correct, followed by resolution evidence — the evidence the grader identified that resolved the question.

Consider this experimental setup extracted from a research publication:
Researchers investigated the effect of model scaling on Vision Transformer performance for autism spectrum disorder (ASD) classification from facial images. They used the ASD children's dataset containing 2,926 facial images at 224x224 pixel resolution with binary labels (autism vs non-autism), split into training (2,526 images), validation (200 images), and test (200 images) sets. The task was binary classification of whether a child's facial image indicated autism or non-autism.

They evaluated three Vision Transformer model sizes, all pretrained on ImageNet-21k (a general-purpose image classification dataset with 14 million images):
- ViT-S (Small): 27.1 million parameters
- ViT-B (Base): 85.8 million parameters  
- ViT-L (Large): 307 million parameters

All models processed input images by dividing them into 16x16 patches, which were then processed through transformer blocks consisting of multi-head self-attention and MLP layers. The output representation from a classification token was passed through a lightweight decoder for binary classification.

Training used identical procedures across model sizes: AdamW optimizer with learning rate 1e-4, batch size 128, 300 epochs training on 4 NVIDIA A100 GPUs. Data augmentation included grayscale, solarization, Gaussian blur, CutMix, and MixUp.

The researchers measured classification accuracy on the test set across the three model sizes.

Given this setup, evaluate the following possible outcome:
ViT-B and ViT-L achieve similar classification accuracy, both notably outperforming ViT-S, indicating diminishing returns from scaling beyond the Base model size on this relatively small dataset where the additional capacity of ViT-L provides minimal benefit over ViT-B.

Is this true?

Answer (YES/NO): NO